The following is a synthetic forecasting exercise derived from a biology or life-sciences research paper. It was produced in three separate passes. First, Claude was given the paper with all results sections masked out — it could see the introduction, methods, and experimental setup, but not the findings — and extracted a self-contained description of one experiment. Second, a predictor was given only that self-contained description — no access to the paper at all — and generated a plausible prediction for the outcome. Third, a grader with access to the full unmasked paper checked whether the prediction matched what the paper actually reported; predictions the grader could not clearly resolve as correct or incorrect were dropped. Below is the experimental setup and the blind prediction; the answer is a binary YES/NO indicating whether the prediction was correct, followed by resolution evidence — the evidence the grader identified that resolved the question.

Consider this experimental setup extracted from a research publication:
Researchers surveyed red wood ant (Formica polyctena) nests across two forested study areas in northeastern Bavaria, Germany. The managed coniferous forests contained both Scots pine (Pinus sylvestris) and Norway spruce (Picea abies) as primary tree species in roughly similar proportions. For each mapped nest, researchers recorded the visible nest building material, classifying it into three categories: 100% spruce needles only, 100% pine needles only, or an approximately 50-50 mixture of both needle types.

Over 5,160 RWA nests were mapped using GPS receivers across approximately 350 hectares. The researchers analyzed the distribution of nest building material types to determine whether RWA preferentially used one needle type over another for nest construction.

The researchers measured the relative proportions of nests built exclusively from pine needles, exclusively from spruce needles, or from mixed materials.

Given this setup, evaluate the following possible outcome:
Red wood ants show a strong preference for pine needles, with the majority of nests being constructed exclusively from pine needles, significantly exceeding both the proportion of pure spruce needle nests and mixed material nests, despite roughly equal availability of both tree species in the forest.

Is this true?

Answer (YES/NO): NO